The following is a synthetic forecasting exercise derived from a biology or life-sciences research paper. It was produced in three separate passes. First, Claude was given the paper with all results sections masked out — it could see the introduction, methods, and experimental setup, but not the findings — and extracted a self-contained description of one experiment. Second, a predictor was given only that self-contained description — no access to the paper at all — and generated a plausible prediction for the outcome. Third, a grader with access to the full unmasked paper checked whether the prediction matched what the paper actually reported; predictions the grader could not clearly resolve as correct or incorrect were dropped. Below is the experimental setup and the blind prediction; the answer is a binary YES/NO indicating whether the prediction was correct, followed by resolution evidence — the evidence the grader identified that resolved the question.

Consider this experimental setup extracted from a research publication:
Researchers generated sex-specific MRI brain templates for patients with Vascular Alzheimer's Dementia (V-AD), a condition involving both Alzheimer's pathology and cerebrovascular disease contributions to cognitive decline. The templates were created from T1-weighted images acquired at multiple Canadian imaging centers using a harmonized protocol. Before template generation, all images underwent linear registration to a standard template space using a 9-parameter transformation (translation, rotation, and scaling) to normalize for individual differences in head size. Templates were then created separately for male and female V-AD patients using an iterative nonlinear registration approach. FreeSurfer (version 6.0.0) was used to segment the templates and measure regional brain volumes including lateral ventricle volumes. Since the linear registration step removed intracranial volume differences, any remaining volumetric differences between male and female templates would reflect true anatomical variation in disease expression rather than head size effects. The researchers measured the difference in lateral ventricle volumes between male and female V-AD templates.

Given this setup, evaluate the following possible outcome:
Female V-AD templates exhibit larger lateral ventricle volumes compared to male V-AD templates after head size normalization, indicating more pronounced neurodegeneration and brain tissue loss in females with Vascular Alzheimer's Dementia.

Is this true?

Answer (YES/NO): NO